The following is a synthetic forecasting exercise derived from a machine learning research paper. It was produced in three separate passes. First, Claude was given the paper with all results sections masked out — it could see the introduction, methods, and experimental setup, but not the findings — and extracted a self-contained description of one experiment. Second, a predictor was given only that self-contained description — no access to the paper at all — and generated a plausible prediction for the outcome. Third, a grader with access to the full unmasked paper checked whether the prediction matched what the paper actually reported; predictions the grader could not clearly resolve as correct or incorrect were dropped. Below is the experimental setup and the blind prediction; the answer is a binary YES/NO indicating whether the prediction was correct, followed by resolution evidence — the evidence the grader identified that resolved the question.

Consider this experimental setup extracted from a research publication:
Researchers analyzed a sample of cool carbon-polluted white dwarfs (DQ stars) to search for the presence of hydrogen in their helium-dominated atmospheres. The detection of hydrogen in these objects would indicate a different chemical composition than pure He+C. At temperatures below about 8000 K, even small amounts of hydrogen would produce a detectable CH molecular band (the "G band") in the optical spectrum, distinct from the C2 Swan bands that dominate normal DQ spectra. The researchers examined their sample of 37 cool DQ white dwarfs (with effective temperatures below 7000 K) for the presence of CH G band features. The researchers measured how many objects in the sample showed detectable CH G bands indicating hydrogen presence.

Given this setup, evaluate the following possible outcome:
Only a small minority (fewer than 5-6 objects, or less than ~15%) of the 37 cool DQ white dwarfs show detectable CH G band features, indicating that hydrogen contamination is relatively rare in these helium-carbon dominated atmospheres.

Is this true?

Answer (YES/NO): YES